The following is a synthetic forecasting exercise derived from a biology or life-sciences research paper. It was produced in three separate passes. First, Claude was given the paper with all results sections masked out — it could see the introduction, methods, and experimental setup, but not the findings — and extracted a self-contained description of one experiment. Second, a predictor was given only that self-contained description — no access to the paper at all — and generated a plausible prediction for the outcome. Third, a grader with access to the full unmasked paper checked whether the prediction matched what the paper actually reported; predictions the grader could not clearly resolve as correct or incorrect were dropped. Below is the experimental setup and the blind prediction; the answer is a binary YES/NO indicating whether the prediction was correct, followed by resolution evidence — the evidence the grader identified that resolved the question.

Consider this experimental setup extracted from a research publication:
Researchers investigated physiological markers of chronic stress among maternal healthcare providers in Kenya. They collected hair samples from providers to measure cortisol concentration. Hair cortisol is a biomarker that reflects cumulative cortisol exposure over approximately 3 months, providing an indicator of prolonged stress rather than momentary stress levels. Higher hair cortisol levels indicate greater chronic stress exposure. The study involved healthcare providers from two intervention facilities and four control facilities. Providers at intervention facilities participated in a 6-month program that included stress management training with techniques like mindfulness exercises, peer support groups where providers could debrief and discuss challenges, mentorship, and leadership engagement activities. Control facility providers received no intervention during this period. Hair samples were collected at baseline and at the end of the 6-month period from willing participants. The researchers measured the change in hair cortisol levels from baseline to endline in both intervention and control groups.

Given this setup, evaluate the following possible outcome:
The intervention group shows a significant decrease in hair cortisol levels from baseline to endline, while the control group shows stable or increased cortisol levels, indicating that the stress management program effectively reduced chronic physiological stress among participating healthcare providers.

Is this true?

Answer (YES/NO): NO